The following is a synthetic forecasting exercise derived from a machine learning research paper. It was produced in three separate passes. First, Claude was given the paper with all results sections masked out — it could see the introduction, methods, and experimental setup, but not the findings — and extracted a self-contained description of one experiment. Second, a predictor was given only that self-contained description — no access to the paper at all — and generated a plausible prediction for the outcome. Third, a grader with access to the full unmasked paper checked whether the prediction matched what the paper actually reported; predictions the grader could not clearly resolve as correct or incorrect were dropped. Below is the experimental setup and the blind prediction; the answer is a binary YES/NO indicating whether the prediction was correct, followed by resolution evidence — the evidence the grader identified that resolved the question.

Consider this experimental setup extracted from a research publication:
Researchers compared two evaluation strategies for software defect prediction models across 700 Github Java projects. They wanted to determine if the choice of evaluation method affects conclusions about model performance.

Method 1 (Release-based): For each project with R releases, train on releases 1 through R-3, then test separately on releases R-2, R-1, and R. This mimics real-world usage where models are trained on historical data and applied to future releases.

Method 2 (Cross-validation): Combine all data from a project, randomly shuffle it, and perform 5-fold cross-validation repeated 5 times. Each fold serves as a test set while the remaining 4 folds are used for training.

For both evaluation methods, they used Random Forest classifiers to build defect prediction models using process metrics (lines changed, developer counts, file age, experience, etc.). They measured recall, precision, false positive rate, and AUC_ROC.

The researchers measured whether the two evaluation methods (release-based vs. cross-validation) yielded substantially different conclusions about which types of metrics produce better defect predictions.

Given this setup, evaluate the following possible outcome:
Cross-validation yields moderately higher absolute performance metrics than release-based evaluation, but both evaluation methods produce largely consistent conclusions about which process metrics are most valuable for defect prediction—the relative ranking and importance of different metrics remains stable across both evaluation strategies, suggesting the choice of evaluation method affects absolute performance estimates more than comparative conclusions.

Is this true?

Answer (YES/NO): NO